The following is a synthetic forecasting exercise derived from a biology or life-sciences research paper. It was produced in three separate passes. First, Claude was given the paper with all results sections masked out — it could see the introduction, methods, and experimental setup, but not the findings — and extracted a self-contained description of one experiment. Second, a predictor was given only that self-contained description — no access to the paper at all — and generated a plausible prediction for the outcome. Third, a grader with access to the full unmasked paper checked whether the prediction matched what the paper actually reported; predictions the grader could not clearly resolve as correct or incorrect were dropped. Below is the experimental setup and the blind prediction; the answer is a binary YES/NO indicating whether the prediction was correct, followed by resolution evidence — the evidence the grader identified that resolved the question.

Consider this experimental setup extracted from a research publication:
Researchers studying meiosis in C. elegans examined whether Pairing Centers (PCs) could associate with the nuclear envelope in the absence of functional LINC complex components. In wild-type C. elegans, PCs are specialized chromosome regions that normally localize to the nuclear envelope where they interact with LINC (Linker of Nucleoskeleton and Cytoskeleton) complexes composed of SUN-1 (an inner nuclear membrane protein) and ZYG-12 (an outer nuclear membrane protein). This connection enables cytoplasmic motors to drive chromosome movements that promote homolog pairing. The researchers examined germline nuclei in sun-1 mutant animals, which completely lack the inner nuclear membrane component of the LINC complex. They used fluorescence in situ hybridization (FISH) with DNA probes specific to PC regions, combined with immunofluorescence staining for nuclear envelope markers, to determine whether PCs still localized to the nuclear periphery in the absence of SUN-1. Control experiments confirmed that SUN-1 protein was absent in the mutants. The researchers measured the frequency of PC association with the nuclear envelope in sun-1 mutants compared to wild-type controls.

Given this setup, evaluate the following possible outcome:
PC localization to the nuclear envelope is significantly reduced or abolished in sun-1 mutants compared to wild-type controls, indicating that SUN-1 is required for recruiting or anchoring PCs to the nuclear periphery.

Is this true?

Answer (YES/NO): NO